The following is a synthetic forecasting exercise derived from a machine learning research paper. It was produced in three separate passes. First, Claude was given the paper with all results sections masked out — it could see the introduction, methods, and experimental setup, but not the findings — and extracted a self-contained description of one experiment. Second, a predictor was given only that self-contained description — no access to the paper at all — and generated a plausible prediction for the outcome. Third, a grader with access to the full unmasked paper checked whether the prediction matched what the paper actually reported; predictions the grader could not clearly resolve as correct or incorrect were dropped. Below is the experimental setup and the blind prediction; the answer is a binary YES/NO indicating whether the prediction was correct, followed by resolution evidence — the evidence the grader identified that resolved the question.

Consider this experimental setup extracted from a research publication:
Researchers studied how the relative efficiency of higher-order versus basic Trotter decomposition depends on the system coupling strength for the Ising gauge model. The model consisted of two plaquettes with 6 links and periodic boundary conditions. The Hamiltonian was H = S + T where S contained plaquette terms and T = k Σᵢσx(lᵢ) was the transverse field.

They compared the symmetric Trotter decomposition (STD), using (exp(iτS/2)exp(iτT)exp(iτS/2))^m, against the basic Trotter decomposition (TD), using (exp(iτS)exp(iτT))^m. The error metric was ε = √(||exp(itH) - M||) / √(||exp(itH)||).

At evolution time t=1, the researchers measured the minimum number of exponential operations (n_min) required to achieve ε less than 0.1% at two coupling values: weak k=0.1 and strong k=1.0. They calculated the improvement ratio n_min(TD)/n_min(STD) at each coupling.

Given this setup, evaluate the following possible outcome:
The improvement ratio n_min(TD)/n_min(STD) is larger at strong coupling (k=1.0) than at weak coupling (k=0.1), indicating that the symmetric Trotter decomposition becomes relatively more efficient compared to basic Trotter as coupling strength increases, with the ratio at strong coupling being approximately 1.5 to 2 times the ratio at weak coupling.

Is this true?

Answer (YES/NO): NO